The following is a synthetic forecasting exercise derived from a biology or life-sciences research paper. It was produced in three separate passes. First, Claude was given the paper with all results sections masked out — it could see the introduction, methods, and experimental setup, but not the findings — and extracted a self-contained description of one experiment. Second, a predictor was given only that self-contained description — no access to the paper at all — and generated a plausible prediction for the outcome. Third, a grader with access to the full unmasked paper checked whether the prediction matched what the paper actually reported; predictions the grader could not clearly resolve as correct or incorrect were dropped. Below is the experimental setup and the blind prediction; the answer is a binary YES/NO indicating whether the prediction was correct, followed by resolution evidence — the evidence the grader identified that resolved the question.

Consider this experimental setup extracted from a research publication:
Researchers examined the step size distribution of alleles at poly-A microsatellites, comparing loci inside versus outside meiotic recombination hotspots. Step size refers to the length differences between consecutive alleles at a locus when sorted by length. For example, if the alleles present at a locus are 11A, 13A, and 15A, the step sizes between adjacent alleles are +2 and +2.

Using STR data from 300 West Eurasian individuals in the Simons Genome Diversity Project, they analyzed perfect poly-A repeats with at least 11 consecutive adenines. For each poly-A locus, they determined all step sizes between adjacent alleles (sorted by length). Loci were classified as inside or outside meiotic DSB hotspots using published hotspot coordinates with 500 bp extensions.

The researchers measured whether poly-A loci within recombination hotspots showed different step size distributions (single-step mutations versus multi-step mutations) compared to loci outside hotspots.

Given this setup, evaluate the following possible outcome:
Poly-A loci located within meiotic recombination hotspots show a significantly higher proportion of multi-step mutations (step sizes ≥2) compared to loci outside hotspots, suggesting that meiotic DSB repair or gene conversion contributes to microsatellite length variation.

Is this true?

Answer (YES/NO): NO